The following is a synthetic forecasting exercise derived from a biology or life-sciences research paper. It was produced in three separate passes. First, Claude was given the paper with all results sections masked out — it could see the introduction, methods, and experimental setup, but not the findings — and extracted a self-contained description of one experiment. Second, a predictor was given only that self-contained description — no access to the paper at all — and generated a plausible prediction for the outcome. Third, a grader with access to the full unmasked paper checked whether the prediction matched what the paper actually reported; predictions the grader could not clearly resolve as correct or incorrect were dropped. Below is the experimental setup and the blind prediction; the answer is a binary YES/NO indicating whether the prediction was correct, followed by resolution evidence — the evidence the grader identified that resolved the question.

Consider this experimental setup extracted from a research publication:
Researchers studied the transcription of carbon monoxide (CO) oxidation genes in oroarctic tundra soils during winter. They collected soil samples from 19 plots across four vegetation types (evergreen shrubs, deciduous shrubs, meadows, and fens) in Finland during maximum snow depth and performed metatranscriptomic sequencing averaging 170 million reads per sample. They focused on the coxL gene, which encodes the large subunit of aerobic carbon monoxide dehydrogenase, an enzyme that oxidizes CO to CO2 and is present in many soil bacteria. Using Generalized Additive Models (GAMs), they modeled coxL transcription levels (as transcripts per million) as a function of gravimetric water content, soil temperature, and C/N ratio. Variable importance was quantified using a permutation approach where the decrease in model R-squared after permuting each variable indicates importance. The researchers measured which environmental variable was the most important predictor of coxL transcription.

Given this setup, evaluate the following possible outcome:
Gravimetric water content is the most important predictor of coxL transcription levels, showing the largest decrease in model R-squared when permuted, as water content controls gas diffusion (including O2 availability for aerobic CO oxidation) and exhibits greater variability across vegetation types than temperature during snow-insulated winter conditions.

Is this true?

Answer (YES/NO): NO